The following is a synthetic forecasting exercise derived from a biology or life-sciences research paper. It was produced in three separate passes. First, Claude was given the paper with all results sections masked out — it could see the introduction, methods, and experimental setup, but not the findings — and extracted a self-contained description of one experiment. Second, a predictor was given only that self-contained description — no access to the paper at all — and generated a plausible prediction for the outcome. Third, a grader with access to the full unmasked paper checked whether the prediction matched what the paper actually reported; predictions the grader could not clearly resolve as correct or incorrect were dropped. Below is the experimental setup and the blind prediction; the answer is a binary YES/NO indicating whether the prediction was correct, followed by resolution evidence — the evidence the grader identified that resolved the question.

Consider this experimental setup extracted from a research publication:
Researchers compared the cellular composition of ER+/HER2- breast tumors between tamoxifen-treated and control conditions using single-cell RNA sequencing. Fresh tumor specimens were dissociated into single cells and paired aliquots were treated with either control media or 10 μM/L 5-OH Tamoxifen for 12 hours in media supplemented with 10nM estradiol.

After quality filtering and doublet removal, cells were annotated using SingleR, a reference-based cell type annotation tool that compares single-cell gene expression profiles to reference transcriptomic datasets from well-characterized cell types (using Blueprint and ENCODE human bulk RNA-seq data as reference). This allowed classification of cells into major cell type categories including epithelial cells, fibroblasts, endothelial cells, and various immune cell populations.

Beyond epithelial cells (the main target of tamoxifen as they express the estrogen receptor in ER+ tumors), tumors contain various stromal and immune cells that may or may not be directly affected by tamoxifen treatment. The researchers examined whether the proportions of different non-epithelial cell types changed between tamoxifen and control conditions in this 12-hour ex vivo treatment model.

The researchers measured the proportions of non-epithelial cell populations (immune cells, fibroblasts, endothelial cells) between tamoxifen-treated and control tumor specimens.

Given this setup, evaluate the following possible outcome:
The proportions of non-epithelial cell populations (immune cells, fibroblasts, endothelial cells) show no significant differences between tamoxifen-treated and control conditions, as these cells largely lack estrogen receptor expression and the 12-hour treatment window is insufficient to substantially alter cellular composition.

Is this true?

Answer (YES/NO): YES